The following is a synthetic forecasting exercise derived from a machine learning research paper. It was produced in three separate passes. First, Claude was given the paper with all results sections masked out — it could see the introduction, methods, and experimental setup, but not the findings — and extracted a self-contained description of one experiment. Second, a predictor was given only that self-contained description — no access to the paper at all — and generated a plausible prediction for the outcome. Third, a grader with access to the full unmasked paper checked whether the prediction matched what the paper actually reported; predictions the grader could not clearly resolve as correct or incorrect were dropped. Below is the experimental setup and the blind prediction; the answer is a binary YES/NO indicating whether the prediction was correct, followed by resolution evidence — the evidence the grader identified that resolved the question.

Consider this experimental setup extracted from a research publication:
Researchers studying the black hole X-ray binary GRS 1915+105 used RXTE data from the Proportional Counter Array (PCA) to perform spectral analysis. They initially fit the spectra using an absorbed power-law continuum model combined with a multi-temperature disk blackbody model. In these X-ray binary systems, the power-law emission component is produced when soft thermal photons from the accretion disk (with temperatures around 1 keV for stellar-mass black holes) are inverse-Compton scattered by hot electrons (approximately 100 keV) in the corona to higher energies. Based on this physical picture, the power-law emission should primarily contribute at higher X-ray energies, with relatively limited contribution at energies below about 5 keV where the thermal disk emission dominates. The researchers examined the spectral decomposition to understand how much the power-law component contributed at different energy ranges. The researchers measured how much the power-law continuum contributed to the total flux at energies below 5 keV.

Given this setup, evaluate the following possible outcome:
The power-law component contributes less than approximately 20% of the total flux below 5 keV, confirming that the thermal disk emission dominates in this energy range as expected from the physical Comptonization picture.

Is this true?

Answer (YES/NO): NO